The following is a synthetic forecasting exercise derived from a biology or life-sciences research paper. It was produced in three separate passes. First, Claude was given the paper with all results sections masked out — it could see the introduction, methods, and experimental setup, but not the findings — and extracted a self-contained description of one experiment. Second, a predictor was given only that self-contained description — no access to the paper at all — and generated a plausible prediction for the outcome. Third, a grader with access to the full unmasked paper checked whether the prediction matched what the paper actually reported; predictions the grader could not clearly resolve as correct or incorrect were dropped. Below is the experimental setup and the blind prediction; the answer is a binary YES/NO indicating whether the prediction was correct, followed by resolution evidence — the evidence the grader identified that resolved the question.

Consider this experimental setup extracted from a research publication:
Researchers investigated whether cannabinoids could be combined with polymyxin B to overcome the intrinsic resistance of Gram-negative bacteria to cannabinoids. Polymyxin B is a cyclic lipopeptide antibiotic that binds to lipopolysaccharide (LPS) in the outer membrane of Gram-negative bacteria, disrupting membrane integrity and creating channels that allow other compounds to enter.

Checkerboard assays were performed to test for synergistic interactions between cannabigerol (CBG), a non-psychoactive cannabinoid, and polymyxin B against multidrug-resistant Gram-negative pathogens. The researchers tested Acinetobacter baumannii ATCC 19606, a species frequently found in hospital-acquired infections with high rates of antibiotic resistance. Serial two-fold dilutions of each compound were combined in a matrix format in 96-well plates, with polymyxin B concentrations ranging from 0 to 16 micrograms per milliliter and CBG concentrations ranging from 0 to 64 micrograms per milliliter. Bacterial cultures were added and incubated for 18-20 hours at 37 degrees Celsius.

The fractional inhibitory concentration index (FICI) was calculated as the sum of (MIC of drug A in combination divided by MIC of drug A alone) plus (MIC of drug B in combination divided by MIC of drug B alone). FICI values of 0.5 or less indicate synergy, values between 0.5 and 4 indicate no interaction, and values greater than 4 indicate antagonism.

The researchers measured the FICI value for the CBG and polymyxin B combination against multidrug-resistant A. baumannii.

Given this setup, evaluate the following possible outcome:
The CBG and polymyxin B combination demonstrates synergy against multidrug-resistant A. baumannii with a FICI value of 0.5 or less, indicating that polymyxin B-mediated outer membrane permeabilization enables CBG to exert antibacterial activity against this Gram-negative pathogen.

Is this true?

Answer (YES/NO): YES